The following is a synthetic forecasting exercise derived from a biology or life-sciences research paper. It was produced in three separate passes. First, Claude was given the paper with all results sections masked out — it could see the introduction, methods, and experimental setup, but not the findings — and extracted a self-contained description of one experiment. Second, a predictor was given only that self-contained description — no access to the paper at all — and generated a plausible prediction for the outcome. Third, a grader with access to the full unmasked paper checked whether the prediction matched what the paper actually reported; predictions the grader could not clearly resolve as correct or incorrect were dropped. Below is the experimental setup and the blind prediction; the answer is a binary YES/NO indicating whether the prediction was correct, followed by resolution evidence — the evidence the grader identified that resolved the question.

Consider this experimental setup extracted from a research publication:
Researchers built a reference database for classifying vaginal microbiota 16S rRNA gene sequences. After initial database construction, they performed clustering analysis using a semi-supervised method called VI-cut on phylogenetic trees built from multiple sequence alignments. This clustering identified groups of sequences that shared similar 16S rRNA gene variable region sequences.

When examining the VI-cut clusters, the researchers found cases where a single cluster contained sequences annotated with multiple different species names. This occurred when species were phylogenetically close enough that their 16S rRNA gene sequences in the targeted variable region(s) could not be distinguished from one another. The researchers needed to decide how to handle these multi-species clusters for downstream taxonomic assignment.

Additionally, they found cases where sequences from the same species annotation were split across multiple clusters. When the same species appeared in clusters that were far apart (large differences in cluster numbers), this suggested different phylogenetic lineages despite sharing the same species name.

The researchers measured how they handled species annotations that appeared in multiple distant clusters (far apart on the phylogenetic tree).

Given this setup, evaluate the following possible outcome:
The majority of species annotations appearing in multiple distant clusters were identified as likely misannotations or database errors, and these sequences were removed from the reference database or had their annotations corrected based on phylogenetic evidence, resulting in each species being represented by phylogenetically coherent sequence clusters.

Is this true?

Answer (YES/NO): NO